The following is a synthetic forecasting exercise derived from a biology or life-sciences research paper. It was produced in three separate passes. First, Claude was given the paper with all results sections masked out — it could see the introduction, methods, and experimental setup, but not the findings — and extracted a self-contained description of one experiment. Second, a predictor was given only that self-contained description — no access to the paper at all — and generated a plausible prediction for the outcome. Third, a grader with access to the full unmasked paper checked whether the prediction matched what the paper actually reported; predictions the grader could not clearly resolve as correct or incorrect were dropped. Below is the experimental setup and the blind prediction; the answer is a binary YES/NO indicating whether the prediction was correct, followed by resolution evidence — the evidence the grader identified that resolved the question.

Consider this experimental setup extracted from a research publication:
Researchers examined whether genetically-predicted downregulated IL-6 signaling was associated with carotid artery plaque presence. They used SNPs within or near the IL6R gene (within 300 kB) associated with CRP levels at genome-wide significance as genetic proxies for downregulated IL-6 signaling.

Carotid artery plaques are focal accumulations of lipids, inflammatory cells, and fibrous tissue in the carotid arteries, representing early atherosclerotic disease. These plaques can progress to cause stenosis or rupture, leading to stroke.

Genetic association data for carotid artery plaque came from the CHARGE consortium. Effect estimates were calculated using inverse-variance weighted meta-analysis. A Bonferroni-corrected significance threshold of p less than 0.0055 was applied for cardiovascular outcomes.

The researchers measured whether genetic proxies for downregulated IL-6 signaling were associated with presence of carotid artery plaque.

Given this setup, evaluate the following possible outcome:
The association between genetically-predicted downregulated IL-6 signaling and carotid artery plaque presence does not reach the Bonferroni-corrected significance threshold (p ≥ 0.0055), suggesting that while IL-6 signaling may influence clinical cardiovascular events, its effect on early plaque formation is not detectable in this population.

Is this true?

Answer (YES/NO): YES